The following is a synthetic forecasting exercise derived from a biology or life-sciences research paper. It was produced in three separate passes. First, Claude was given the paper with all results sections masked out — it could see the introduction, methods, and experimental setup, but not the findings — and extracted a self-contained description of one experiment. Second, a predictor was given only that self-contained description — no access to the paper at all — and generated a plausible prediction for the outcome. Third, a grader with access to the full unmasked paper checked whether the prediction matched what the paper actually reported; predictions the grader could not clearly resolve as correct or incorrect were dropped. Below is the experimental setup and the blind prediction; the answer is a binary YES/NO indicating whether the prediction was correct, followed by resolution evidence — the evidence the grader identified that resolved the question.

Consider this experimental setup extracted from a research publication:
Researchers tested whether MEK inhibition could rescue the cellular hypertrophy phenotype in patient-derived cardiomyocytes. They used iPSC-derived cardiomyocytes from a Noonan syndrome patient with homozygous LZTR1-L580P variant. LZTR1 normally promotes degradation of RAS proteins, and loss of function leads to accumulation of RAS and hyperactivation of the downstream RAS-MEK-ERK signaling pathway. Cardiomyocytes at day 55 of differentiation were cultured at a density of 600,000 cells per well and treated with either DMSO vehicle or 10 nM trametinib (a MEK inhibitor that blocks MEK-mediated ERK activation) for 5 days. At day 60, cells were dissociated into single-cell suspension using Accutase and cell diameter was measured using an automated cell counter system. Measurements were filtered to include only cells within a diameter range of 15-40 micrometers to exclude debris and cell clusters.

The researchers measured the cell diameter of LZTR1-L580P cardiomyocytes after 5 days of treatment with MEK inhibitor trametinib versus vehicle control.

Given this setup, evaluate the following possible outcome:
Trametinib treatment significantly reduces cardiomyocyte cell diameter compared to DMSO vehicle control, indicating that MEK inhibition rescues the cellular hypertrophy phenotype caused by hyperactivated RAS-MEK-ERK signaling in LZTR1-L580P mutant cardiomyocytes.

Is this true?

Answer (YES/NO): NO